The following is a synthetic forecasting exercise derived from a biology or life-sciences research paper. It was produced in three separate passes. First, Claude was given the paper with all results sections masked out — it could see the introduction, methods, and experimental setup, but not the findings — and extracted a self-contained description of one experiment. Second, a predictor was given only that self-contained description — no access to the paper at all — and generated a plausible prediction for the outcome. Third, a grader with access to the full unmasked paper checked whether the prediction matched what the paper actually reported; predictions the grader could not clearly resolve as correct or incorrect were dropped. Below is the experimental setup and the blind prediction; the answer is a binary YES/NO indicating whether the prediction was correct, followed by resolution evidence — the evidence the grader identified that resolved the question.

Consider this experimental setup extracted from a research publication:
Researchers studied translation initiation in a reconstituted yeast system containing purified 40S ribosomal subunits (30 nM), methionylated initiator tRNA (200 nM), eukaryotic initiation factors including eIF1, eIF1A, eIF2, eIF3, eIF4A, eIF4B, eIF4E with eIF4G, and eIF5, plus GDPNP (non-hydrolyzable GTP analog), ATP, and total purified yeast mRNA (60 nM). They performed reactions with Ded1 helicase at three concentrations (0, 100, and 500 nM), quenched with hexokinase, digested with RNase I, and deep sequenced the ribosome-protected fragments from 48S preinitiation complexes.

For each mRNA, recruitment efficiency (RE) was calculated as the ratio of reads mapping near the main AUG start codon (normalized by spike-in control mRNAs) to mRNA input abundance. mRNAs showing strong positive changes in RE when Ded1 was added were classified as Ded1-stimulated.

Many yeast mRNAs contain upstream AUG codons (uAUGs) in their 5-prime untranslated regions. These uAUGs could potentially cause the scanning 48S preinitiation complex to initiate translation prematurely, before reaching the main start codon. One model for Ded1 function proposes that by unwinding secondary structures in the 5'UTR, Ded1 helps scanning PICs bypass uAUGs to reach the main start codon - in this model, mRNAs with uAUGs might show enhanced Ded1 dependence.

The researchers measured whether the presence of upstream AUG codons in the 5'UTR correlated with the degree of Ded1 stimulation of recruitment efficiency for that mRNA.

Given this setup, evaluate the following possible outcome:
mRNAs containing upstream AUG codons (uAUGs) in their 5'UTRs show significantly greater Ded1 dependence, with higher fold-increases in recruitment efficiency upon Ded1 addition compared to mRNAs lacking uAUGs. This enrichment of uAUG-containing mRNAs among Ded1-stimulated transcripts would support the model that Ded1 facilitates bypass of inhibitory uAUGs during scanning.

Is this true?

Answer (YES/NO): NO